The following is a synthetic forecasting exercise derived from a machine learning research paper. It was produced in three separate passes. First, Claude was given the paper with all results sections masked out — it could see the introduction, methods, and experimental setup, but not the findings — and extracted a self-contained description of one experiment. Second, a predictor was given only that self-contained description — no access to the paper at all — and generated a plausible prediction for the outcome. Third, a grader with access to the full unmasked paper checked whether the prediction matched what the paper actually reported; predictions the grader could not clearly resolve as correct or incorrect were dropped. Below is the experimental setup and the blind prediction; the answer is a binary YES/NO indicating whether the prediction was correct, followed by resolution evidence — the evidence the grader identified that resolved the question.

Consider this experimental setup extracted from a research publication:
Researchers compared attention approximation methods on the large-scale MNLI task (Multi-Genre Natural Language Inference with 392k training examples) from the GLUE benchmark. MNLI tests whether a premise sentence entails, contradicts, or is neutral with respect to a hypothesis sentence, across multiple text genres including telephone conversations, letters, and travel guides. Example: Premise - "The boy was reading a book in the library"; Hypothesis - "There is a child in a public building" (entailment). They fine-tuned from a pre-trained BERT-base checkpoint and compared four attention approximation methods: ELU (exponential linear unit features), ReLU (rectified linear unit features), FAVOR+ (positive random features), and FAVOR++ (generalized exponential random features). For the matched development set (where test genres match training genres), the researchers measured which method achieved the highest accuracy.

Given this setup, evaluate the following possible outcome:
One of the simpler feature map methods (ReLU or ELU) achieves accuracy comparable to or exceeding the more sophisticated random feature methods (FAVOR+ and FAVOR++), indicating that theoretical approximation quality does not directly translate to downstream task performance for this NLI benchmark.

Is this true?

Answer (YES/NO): YES